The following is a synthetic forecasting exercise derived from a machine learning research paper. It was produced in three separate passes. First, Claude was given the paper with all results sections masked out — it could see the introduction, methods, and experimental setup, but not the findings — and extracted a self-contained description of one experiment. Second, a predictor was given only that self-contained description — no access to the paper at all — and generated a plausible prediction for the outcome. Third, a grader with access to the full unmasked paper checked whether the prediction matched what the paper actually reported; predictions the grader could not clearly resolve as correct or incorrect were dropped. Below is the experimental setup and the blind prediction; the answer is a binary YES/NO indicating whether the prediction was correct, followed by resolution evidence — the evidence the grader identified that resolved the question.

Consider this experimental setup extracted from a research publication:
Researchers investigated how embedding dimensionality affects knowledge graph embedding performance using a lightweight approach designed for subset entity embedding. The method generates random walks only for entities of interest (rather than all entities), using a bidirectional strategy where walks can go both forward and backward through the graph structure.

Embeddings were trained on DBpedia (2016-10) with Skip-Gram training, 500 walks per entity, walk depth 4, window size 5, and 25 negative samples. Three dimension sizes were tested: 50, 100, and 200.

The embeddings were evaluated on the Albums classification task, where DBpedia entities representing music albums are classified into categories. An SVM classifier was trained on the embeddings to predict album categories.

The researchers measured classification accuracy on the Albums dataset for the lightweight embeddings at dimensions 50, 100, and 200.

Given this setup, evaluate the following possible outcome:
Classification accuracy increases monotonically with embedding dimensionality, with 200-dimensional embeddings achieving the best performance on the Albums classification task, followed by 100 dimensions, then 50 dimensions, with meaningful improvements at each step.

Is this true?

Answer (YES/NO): NO